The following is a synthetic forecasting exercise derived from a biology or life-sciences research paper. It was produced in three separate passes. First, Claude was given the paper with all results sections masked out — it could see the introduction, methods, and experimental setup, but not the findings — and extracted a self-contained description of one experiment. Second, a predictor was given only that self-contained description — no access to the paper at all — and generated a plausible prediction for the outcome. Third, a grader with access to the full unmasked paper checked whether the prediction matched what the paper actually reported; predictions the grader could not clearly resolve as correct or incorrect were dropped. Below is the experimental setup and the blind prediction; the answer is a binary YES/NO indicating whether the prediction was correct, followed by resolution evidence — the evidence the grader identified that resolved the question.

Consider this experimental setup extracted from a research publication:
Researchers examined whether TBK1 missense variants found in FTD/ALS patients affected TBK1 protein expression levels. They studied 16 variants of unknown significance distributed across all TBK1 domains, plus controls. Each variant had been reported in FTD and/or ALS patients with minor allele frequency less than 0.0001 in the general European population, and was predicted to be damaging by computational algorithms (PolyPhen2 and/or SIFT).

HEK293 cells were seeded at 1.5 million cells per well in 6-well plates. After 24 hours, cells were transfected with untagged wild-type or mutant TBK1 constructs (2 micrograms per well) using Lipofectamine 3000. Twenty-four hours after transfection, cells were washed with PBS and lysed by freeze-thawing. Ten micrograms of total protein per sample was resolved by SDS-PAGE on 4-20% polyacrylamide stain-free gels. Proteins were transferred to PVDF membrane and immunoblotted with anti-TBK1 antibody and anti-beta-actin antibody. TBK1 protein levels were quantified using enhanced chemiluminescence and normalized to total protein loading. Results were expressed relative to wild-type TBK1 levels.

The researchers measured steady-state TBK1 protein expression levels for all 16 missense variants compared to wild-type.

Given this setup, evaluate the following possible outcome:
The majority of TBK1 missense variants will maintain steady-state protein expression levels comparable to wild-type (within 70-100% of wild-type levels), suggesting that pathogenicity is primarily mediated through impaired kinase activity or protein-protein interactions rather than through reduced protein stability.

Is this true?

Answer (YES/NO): YES